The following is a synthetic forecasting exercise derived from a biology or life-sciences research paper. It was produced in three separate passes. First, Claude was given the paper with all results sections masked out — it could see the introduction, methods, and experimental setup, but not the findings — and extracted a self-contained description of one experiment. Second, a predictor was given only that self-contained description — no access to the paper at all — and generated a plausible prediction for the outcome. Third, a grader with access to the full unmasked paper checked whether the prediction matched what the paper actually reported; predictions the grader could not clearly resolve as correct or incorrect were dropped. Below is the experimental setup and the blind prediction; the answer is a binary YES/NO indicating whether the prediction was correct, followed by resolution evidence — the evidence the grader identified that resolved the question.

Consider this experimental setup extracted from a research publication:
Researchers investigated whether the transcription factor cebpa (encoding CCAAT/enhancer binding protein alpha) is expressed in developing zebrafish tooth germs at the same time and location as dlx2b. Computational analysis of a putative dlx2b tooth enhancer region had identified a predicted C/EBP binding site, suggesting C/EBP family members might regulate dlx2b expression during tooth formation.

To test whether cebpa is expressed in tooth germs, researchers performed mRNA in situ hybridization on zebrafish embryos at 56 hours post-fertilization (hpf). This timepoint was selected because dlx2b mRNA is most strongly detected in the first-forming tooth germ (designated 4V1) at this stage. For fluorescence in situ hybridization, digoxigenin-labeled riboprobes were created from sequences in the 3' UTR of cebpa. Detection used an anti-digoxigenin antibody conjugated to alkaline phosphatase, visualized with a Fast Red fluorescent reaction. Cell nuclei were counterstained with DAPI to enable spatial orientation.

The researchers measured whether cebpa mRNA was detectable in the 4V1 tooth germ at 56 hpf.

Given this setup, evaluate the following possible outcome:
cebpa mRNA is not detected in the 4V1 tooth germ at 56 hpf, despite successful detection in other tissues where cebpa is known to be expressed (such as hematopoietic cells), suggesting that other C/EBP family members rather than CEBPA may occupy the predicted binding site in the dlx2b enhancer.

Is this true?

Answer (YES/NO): NO